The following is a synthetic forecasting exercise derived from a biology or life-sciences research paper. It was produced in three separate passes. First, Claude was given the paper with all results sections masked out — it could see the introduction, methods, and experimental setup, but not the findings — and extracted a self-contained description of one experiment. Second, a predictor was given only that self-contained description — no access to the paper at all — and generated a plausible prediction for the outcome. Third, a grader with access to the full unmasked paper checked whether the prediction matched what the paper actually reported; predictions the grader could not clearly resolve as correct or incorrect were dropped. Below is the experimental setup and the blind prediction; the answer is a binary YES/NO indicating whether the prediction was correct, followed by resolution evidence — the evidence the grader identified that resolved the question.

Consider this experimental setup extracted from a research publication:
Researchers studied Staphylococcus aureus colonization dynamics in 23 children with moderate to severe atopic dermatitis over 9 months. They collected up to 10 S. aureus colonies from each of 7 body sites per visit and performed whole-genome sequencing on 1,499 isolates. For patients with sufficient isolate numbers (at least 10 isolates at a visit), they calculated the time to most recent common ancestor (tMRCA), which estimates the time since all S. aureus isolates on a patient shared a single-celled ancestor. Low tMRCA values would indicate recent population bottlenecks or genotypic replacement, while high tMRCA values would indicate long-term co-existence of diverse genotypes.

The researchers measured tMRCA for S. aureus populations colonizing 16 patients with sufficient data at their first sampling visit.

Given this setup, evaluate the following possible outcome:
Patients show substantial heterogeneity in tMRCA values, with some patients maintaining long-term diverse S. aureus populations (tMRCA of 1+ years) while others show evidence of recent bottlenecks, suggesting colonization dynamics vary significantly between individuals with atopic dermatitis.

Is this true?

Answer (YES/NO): NO